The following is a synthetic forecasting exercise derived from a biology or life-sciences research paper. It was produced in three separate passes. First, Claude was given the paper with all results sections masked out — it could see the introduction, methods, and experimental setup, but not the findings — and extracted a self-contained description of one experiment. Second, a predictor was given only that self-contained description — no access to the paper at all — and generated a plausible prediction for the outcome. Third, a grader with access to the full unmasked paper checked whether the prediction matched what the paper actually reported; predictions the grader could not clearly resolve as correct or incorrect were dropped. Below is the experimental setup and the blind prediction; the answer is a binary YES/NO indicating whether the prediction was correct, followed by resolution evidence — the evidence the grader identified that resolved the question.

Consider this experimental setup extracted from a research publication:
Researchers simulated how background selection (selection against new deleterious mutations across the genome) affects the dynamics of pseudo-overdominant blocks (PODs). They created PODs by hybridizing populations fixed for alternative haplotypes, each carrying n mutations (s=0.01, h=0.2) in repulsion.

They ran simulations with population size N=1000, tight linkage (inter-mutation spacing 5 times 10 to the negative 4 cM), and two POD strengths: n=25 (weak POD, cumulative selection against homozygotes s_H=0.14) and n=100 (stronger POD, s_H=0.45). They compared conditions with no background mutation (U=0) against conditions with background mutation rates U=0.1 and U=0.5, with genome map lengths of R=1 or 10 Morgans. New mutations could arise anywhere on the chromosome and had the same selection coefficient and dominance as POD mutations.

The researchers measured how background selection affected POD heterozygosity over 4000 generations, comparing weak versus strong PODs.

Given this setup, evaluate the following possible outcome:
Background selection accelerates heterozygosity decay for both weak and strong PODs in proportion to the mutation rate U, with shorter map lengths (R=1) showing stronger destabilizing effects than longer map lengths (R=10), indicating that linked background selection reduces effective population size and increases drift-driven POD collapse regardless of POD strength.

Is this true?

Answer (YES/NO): NO